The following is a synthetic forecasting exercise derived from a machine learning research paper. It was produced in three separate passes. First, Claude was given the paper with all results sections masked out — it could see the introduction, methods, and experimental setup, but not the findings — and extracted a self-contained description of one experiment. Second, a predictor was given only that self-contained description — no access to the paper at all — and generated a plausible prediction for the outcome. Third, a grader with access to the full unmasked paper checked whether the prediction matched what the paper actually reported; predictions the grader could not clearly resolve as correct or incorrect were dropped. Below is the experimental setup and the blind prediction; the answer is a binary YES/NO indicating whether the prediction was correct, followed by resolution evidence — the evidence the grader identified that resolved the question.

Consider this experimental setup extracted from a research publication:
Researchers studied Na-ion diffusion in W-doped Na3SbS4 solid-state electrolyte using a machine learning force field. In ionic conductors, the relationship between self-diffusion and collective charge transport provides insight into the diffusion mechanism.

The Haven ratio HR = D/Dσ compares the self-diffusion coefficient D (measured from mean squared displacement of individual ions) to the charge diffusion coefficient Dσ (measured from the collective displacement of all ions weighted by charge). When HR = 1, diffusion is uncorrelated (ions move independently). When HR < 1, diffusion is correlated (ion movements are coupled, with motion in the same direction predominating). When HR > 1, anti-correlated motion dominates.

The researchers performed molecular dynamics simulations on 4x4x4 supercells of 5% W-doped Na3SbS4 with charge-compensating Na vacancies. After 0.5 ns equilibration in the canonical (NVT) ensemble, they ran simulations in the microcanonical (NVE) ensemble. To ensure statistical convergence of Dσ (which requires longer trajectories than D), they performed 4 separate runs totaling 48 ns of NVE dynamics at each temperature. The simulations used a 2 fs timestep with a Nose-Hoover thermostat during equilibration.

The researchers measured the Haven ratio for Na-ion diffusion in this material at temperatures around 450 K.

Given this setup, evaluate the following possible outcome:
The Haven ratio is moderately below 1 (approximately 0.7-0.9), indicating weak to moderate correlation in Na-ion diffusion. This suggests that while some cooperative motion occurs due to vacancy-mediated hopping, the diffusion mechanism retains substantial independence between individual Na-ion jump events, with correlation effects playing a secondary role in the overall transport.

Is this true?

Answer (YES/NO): NO